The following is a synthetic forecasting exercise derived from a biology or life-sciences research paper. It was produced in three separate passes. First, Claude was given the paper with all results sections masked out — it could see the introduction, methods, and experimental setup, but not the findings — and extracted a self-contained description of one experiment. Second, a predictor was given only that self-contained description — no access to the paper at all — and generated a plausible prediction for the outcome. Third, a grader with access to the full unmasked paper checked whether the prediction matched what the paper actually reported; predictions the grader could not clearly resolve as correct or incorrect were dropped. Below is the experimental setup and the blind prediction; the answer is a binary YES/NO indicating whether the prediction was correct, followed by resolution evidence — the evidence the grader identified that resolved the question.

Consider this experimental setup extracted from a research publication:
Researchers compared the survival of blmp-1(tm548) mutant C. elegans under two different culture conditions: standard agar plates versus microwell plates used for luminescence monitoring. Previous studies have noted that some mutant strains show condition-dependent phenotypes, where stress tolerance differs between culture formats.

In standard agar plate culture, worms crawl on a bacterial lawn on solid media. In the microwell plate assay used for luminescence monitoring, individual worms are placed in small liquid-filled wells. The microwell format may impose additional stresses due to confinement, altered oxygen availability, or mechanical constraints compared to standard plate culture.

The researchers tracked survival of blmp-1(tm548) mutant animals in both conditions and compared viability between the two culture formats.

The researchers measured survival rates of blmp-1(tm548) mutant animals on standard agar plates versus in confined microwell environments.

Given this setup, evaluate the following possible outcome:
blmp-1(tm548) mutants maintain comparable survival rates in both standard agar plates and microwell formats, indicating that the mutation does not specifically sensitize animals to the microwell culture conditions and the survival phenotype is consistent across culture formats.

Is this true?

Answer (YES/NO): NO